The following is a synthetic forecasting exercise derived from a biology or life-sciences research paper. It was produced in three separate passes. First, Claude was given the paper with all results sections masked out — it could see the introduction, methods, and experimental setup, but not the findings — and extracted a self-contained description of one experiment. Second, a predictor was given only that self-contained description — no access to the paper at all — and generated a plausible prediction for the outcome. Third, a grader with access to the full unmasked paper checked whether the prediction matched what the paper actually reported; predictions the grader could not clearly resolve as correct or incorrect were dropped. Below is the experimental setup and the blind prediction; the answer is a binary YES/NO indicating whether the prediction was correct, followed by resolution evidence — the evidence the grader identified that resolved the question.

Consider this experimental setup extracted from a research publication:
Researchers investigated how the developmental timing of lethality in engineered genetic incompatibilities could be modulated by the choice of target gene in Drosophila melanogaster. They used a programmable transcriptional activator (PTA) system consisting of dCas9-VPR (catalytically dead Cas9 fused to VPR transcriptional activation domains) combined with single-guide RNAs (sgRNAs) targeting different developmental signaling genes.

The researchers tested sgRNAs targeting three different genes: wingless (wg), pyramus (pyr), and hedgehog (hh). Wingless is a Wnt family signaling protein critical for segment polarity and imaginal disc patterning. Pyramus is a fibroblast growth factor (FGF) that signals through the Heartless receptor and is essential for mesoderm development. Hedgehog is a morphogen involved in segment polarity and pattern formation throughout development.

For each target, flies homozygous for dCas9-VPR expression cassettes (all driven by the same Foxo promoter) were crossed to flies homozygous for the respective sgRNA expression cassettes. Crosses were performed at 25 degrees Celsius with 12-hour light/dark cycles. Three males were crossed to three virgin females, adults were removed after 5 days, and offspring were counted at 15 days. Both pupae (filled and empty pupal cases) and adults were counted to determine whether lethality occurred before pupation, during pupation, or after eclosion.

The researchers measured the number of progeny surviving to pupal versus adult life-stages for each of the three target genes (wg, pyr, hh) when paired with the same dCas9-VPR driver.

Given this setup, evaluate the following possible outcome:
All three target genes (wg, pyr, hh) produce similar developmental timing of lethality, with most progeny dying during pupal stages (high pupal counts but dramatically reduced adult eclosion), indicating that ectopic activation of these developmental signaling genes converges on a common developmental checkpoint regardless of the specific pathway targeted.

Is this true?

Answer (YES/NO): NO